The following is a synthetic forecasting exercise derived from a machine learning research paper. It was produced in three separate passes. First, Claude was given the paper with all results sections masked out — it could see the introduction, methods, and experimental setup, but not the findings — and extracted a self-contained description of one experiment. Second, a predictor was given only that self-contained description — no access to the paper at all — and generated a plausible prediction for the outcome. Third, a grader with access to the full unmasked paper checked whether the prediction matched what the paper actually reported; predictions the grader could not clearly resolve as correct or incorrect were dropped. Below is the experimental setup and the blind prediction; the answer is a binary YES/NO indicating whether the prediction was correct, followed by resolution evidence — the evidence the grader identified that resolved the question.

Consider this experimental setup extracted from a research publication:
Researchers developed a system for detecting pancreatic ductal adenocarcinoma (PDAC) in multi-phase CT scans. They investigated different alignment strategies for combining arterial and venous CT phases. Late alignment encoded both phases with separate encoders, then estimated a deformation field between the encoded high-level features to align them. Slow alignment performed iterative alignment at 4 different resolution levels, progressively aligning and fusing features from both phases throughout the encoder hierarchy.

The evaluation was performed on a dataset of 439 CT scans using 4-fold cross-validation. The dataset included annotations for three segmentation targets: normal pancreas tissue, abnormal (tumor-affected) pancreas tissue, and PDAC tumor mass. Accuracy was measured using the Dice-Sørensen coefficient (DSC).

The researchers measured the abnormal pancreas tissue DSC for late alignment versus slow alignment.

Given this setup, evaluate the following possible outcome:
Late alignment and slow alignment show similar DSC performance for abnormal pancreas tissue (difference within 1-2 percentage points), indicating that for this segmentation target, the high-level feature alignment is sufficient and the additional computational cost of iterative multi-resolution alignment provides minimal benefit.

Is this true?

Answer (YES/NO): YES